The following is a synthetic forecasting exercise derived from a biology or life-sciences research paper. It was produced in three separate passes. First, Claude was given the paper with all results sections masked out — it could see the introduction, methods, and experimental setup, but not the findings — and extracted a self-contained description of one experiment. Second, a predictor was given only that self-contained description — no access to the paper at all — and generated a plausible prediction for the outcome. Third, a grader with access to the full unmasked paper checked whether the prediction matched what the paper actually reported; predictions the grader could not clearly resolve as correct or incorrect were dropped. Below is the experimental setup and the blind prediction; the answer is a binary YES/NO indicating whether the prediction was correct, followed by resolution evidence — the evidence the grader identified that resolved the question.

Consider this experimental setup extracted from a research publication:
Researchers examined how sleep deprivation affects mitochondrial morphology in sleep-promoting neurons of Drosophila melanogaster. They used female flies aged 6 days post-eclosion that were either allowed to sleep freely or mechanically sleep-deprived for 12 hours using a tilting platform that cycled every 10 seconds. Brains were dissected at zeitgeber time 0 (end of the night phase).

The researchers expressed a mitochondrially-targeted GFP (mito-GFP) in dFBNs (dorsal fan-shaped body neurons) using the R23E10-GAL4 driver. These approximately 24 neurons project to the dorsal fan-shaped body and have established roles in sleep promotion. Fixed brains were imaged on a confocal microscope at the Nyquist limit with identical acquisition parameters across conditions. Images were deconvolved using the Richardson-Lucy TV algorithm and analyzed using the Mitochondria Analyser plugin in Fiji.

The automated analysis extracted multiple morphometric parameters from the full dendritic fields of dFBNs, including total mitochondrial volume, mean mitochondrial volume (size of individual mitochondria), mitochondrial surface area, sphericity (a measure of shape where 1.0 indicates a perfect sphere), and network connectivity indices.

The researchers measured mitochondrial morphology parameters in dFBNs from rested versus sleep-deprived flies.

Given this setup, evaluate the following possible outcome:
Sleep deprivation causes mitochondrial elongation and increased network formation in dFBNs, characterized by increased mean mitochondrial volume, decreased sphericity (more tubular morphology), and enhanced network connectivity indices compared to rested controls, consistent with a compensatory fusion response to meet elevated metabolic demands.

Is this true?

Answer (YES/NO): NO